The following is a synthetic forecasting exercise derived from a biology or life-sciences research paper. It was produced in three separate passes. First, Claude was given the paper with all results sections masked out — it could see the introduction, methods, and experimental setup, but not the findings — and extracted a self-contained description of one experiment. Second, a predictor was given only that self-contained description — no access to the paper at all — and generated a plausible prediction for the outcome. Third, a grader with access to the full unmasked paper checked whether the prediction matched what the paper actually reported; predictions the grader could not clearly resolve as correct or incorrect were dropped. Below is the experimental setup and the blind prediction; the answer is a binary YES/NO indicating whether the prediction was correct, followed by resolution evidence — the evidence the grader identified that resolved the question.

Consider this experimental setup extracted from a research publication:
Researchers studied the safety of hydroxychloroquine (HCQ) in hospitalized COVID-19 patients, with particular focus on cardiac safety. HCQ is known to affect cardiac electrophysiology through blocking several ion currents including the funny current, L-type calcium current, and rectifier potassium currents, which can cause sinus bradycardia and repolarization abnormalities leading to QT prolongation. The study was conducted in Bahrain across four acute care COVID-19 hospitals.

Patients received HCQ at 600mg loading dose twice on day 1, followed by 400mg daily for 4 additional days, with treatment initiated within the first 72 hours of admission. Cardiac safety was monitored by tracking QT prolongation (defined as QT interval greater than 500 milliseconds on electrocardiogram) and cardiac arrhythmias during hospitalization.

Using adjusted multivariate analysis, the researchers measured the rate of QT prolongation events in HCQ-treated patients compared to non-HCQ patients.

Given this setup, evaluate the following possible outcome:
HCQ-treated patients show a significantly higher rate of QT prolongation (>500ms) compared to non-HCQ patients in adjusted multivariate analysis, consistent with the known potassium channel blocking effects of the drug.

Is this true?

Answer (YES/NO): NO